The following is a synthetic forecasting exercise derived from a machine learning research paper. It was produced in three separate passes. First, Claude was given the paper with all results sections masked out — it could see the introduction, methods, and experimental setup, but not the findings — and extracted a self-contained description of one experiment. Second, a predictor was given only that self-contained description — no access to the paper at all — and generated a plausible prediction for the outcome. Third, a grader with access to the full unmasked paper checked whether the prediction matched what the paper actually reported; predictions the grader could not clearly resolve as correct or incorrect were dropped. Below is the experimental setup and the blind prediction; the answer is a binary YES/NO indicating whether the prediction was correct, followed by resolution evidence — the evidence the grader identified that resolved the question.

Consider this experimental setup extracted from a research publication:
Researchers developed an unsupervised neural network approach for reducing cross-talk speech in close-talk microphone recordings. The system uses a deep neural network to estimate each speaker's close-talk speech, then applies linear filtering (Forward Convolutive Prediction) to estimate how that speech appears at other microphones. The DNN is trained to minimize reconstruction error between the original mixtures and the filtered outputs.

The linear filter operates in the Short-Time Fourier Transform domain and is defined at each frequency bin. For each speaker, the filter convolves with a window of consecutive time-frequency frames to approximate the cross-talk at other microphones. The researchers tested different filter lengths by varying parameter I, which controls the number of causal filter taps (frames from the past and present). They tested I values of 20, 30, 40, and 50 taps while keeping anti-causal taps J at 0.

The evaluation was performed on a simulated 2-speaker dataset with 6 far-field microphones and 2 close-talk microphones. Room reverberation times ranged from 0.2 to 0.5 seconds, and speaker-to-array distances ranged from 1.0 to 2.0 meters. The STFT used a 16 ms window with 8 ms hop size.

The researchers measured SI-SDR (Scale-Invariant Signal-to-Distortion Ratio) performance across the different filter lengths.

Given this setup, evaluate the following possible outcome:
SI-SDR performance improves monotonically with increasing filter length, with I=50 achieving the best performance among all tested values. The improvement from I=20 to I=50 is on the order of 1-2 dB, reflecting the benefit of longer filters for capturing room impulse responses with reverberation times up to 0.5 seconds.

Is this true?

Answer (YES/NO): NO